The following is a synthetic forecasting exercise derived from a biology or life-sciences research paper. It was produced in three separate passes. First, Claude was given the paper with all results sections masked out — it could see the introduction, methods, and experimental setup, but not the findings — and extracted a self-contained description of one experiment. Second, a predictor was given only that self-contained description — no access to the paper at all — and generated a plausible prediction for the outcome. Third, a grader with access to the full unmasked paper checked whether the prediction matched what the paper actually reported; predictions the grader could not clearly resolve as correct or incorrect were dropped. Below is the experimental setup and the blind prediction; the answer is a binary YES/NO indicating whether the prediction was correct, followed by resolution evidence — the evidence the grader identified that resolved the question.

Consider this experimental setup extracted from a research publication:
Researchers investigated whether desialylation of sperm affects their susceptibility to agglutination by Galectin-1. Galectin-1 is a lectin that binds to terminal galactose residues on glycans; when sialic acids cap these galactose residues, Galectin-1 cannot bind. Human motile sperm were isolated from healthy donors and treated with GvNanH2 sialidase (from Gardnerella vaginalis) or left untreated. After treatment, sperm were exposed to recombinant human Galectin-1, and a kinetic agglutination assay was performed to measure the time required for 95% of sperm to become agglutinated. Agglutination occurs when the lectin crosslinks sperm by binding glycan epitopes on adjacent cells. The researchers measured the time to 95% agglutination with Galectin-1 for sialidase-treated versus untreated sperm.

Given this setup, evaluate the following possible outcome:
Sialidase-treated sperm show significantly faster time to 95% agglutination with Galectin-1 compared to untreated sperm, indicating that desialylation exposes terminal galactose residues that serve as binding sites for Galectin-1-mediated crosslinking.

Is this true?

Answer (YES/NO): YES